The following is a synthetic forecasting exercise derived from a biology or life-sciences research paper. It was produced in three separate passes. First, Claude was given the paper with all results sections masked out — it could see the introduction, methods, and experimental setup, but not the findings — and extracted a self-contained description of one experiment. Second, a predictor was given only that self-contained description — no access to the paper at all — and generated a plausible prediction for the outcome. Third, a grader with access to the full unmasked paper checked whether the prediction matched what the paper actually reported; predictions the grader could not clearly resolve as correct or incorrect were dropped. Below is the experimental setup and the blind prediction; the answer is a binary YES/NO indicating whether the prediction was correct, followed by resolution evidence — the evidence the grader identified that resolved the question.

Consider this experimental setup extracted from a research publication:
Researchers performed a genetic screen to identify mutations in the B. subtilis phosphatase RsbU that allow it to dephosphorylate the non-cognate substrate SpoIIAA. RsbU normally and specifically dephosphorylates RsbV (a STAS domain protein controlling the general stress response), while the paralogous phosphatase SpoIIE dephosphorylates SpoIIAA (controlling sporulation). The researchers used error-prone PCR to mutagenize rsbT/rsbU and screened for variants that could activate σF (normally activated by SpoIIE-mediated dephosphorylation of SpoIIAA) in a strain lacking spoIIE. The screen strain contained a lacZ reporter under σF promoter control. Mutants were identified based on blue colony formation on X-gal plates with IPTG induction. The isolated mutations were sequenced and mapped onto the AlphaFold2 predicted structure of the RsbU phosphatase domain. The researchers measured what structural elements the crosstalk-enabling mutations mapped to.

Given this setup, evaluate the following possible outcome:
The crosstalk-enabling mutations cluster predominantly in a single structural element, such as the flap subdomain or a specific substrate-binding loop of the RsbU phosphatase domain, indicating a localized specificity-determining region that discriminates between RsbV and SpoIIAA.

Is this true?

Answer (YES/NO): NO